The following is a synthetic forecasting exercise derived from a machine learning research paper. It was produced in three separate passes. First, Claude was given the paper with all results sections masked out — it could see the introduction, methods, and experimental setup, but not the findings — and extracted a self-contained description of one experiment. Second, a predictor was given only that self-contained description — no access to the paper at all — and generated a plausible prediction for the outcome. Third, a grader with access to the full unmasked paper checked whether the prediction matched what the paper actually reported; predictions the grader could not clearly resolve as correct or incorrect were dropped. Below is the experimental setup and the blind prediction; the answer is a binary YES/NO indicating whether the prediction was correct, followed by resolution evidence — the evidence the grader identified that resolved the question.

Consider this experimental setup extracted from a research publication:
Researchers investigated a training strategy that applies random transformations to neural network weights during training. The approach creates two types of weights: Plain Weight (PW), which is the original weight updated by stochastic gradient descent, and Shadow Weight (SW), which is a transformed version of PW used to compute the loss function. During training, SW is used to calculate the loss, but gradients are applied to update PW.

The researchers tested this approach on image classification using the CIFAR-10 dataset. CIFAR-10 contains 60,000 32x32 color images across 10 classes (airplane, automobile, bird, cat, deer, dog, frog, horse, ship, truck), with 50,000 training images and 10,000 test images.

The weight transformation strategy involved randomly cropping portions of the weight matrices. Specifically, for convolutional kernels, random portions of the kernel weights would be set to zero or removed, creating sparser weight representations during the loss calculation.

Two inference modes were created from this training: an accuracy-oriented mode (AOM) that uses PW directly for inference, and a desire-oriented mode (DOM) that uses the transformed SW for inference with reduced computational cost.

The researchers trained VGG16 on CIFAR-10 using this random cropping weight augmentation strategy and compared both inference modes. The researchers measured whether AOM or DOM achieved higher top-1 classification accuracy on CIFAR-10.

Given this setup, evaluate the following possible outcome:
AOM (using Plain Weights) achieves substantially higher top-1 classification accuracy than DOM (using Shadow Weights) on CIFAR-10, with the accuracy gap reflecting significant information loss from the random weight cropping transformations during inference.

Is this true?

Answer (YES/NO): NO